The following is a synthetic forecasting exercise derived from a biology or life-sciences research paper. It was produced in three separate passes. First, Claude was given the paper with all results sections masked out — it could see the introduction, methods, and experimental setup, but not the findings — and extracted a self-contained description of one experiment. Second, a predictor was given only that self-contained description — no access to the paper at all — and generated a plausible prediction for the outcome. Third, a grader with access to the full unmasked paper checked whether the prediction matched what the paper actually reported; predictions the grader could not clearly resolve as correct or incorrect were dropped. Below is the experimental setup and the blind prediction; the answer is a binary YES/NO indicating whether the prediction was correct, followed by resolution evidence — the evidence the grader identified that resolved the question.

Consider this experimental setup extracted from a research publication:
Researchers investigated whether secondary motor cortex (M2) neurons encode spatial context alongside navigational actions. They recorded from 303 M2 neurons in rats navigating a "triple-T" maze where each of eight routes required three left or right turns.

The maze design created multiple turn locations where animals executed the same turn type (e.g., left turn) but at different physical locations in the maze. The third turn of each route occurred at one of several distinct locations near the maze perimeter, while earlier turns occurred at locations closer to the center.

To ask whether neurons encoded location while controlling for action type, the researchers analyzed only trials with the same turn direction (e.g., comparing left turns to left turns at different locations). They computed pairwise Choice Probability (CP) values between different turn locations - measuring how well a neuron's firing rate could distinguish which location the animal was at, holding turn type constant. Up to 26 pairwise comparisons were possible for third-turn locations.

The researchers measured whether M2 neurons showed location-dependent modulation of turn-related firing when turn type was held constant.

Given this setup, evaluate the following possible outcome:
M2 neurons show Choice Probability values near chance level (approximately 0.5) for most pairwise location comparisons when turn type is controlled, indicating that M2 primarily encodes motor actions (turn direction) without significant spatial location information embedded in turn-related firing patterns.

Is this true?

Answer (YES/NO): NO